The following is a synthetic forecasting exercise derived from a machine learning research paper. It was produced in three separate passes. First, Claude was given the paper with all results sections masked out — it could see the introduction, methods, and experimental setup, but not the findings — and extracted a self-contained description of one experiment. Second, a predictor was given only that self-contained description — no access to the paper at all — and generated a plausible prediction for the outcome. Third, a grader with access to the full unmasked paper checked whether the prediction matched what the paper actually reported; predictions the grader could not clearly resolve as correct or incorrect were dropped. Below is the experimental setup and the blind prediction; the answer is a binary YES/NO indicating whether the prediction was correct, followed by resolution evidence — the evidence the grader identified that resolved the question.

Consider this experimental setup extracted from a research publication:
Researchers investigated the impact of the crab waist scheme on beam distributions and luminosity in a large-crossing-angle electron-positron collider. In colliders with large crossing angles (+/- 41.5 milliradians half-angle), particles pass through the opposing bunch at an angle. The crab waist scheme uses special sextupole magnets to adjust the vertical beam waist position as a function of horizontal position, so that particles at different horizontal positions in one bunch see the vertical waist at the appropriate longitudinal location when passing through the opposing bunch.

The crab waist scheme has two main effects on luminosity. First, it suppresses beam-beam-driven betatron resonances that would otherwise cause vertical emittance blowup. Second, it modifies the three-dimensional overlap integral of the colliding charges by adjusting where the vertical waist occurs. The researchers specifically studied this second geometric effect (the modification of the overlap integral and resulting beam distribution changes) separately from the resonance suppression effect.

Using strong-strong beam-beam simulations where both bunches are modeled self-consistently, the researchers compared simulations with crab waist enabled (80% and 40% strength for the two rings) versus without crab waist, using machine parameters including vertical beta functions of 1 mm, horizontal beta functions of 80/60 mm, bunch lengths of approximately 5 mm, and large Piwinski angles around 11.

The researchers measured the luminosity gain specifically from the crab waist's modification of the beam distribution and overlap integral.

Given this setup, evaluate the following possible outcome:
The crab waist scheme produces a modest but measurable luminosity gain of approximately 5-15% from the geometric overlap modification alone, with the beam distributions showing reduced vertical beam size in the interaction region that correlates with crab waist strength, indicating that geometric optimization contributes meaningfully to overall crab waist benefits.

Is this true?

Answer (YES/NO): NO